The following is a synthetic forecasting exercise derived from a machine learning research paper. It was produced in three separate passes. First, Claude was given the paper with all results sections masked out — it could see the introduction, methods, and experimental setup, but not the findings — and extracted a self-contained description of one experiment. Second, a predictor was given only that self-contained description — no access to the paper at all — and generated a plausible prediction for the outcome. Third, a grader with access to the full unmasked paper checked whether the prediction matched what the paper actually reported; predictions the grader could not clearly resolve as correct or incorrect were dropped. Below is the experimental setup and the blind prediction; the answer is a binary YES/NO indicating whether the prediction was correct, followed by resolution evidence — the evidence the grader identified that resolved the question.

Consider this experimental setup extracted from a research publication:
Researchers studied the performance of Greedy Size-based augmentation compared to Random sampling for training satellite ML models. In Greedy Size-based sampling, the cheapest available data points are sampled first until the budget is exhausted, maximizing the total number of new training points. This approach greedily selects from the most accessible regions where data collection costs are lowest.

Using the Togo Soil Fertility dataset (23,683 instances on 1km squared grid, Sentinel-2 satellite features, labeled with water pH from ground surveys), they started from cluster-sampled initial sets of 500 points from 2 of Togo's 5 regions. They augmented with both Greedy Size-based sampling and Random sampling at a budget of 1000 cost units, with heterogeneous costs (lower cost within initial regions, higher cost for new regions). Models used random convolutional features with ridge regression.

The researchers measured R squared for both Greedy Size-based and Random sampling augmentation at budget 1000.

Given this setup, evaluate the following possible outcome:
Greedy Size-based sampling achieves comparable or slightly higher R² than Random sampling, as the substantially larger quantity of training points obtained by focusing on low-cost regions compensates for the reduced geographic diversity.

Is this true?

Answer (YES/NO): NO